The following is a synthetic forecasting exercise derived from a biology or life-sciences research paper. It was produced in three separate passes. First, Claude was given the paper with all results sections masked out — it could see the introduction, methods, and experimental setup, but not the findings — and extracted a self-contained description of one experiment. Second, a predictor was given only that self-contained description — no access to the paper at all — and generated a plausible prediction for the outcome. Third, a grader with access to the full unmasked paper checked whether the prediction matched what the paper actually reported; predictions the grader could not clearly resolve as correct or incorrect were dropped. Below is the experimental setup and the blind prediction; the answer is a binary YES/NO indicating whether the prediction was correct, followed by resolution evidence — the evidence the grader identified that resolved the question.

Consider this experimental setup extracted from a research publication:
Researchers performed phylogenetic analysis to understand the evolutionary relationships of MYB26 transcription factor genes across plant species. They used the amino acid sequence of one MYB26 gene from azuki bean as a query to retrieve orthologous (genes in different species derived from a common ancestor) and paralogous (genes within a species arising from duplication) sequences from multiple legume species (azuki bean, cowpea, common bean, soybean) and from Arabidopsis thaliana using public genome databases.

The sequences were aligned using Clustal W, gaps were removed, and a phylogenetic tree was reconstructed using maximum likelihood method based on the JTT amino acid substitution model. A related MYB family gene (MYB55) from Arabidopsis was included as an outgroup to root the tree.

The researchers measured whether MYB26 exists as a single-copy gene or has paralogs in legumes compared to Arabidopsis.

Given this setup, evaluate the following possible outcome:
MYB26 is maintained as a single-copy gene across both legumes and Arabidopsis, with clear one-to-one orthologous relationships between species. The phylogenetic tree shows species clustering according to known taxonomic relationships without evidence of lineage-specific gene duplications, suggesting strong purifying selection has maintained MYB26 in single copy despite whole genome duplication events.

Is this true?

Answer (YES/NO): NO